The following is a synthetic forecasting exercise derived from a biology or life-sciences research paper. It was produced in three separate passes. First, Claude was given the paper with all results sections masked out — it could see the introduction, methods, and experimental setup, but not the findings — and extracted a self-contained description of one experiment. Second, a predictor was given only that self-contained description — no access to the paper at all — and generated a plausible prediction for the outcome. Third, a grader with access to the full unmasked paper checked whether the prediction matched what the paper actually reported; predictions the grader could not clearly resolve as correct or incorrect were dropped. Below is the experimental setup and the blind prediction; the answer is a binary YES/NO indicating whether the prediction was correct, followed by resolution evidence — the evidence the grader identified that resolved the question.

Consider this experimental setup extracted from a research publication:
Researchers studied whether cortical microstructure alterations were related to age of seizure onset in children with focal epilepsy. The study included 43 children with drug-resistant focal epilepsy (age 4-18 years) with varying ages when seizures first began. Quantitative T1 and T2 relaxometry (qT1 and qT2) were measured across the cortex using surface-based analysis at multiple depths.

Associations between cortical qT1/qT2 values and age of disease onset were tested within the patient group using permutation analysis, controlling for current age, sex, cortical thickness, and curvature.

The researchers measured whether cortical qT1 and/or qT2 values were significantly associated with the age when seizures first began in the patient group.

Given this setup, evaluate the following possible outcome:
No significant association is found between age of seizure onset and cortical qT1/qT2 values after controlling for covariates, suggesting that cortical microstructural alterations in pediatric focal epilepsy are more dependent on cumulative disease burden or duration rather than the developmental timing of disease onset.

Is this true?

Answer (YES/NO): NO